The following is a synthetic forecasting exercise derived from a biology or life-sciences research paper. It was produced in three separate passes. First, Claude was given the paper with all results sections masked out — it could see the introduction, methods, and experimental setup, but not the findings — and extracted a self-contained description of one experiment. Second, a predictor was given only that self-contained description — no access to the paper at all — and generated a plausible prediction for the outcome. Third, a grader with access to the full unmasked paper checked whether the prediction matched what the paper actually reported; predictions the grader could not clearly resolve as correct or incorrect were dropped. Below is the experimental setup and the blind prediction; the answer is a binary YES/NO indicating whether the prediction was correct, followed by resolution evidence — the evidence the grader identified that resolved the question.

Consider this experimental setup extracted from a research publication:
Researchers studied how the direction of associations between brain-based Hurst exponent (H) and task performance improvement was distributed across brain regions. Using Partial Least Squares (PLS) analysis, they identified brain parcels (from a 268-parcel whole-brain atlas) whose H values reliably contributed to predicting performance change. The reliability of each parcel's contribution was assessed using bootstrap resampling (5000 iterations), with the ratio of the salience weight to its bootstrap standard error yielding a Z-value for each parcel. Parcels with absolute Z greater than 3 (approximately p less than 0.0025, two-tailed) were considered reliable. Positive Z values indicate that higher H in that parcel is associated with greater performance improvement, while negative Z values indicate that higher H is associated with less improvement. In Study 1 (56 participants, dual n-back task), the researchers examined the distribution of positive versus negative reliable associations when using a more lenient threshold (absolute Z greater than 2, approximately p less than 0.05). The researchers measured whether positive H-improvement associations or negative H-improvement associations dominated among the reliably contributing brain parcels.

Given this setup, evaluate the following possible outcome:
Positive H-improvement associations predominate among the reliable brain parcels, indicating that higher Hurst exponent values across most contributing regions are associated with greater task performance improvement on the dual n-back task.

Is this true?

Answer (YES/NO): YES